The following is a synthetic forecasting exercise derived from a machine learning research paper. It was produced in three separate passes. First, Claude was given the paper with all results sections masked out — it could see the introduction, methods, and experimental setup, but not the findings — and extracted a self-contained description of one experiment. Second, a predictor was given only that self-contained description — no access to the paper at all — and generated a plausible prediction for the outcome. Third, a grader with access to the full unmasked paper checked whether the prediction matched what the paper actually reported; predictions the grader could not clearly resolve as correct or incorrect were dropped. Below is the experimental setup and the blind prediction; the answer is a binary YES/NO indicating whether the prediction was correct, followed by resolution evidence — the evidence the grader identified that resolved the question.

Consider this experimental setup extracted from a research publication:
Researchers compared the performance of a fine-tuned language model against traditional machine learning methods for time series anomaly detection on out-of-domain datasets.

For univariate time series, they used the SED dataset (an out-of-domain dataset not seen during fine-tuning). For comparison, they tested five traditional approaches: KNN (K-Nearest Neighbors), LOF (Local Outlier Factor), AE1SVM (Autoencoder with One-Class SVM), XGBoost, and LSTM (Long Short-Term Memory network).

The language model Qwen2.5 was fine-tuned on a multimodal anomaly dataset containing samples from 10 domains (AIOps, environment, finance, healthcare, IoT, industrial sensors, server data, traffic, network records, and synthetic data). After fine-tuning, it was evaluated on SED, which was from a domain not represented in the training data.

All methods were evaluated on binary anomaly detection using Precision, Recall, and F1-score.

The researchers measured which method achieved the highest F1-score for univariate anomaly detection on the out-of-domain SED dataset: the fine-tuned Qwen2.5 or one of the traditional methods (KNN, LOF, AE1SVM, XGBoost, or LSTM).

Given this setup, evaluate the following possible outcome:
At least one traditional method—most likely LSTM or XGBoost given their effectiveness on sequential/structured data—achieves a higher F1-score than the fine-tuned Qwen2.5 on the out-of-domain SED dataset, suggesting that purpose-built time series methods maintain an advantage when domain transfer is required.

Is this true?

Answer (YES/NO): YES